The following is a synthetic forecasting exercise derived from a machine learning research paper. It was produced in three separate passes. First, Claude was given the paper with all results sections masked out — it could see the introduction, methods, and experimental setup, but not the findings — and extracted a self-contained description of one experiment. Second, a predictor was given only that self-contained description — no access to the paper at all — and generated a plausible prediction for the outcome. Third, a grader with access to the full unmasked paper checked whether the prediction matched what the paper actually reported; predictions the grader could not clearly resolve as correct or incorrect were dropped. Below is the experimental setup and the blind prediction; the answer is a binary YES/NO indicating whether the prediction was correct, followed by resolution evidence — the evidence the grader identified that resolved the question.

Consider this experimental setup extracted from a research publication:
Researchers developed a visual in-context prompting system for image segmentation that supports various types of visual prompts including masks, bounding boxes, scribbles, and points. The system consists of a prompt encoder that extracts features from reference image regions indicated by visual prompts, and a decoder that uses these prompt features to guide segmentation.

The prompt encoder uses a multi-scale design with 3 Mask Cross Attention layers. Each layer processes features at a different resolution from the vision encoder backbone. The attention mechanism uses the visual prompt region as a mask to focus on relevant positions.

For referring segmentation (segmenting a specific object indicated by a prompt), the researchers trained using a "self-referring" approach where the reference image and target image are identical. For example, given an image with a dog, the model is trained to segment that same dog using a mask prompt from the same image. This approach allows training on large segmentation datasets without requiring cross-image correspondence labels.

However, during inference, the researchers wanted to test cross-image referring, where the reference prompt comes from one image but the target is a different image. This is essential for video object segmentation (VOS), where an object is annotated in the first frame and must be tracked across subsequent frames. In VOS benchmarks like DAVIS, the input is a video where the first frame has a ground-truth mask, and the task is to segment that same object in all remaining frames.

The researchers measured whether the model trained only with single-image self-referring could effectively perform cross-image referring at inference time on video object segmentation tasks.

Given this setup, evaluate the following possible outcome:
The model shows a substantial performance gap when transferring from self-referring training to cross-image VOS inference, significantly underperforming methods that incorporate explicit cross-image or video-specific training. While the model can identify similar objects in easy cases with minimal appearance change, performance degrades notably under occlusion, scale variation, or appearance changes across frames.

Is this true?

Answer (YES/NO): NO